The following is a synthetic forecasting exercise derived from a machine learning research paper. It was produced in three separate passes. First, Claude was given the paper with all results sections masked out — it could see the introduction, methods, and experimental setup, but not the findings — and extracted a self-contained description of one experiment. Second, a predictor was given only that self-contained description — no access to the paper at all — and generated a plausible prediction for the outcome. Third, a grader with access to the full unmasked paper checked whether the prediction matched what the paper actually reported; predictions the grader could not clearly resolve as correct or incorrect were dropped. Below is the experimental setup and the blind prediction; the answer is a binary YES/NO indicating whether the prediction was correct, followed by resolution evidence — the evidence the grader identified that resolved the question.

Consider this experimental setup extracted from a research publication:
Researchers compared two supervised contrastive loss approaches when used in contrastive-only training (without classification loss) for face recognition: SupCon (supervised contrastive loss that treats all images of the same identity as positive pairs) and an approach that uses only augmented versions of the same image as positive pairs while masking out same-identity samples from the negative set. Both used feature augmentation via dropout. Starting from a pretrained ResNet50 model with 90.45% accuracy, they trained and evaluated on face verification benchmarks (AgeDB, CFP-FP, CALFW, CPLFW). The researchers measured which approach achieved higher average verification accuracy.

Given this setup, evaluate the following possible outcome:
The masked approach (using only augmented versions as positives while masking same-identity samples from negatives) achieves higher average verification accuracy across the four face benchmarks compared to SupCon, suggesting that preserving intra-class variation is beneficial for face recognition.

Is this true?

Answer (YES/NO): YES